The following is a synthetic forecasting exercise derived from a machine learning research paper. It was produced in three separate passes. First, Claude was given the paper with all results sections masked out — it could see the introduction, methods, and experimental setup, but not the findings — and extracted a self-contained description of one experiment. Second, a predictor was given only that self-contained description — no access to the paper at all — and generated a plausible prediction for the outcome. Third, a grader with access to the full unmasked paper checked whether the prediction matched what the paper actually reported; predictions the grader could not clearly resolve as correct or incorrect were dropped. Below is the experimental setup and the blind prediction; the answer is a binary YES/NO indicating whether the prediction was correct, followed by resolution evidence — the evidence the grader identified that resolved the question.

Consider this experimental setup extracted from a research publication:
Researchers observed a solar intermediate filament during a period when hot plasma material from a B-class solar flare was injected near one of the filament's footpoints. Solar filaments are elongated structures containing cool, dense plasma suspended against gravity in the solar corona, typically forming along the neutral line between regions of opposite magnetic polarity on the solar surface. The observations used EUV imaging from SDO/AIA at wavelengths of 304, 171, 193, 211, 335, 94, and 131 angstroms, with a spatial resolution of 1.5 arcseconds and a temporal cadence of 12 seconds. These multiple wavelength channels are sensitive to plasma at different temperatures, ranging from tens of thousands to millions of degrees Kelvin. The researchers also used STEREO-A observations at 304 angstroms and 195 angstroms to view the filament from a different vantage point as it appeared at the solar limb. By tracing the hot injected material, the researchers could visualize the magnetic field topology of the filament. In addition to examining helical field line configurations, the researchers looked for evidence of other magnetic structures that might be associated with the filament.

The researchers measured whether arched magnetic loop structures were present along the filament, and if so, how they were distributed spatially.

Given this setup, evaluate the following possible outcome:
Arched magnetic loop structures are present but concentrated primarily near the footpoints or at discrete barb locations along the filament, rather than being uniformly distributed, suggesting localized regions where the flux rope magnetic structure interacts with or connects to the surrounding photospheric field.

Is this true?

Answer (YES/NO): NO